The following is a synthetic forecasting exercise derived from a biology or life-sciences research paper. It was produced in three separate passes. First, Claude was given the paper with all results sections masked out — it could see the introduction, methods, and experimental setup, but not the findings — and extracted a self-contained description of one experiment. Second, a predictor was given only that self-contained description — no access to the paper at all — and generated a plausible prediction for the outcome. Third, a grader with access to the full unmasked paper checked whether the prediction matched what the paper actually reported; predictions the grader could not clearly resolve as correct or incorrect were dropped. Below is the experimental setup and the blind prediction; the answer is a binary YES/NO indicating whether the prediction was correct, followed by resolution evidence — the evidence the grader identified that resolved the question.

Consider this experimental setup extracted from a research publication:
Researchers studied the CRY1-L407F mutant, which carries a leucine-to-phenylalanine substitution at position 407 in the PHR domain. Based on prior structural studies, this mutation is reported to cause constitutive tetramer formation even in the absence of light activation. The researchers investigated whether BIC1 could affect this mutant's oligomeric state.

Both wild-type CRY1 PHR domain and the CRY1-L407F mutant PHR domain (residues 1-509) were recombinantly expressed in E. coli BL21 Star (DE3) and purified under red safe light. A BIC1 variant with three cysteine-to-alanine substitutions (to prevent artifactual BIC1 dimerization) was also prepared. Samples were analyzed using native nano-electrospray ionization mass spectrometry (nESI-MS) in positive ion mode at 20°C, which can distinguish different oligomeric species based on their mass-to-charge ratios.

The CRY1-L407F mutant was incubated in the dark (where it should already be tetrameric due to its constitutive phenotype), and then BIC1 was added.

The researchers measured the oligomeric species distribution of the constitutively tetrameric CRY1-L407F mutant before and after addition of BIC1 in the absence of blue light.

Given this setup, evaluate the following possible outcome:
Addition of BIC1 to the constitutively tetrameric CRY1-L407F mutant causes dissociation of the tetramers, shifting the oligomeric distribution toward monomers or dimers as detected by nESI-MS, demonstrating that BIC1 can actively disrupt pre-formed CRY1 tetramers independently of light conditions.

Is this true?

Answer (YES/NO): NO